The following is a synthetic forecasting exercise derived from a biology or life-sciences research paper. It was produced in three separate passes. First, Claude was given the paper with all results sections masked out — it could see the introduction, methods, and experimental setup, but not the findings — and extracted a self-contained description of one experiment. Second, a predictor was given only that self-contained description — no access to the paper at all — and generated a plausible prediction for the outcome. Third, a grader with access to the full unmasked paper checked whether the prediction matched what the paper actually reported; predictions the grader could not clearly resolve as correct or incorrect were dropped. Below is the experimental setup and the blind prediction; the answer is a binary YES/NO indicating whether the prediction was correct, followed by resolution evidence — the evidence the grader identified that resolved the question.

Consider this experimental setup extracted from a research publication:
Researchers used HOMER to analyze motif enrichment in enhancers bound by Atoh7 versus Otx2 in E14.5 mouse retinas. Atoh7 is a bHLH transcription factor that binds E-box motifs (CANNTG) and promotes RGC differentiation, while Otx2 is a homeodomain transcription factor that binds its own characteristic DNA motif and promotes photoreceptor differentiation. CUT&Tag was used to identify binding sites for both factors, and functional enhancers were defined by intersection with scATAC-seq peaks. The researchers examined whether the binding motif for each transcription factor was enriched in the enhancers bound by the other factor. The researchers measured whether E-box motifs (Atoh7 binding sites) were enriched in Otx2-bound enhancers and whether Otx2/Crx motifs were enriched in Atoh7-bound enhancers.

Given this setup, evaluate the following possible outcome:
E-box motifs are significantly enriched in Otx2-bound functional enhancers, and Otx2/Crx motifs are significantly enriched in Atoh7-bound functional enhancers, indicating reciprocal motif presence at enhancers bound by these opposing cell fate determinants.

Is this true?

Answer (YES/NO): YES